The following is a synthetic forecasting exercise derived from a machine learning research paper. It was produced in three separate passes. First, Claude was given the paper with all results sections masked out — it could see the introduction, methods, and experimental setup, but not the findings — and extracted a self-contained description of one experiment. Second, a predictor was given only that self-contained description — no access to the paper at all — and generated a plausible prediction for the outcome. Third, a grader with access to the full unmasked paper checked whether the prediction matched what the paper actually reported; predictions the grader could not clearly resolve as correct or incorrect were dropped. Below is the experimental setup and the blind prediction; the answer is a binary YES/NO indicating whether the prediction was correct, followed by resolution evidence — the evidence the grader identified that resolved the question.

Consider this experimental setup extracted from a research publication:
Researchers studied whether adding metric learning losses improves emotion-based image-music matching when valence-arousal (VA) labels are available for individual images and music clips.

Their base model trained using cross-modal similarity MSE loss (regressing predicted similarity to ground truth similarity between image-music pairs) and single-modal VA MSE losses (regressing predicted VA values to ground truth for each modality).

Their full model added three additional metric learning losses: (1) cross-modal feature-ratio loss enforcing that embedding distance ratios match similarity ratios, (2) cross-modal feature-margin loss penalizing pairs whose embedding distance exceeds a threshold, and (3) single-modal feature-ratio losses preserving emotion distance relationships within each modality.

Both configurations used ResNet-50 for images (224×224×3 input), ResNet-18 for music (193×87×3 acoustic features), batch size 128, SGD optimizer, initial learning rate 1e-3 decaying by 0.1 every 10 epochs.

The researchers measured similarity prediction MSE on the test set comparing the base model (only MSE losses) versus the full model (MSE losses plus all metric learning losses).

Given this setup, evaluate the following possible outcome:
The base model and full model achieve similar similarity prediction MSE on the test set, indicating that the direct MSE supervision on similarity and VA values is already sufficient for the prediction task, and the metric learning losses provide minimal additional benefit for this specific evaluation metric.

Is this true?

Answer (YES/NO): NO